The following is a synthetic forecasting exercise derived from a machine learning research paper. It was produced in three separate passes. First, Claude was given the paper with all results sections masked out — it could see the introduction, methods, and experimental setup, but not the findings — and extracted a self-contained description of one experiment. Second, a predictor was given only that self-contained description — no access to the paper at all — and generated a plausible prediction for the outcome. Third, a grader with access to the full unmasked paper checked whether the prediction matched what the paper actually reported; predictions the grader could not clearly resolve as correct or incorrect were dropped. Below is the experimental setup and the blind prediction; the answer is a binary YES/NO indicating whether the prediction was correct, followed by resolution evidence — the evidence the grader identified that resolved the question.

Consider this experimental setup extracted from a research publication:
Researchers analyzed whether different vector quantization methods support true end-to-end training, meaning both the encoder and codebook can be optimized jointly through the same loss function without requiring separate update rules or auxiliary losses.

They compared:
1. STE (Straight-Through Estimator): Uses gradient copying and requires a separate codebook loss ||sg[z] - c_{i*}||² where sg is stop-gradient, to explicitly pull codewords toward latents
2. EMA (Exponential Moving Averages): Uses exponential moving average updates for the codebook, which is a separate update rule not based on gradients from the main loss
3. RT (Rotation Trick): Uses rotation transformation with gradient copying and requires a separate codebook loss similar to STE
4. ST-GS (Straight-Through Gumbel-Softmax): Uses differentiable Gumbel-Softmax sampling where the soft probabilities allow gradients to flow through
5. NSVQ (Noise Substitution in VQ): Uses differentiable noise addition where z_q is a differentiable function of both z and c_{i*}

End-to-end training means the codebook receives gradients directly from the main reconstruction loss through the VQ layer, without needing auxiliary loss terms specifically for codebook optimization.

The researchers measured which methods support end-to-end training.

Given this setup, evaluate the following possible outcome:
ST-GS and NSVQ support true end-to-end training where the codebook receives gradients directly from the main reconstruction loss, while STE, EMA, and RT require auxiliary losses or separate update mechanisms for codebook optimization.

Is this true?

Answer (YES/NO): YES